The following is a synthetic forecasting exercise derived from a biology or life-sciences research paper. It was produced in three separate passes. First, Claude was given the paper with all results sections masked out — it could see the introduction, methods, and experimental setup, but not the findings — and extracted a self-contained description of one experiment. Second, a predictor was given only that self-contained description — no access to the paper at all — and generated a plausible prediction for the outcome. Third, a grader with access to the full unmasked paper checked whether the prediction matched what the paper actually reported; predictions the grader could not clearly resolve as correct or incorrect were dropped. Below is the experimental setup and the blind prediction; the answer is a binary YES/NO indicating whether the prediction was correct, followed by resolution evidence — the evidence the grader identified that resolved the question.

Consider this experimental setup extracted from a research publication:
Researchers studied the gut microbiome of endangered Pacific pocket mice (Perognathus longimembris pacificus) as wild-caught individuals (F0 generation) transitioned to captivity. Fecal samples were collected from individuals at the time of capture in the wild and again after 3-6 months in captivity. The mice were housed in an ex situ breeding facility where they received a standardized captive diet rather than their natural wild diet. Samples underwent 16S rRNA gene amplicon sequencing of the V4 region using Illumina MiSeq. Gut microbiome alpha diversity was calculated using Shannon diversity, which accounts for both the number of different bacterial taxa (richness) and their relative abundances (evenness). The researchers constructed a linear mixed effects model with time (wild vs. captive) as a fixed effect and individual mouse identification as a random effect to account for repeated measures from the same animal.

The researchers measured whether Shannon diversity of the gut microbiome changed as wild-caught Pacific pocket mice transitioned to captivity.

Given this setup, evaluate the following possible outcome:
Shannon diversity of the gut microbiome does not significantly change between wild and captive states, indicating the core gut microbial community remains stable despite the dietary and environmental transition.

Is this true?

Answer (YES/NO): YES